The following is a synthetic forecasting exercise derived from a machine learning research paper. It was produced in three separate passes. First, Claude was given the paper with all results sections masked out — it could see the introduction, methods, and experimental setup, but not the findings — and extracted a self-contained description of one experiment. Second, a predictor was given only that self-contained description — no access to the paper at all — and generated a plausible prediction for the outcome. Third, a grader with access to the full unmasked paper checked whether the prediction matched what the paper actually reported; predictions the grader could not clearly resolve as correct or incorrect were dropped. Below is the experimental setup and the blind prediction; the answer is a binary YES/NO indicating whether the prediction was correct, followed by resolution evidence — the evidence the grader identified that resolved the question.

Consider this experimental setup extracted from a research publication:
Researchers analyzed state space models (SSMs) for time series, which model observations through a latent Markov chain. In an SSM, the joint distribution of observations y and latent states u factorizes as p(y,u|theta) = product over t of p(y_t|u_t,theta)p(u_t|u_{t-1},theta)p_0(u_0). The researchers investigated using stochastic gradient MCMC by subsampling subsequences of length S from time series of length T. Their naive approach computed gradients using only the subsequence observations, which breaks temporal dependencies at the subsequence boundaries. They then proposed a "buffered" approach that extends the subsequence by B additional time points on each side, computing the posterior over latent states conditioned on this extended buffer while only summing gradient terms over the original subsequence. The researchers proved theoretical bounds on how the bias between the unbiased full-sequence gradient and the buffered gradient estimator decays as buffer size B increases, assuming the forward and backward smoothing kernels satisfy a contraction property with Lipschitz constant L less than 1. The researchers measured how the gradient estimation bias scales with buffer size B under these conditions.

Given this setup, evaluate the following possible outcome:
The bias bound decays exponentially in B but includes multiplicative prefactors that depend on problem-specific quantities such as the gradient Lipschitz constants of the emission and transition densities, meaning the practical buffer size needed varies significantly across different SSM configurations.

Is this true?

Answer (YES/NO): YES